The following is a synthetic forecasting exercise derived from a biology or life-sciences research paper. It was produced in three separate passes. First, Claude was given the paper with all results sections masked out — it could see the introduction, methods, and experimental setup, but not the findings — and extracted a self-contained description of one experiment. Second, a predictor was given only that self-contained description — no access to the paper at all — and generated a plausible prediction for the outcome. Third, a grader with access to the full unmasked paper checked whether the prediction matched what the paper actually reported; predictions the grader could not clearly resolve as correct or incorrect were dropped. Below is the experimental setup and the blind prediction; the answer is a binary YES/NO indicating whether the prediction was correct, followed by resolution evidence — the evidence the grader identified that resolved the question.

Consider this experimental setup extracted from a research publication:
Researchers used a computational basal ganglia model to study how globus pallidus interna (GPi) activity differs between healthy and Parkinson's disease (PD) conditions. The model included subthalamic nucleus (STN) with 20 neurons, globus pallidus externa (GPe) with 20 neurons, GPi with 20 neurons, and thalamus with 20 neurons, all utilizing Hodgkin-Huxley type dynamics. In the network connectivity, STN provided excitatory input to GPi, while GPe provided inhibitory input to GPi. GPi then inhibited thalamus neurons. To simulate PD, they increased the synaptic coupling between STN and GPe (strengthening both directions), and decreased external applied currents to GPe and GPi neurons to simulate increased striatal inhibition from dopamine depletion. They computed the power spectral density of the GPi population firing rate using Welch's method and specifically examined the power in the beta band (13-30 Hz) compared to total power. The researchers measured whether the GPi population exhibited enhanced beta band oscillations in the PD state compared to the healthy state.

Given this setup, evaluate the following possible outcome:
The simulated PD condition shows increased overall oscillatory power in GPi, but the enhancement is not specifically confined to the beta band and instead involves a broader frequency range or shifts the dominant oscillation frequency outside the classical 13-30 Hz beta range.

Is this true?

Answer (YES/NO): NO